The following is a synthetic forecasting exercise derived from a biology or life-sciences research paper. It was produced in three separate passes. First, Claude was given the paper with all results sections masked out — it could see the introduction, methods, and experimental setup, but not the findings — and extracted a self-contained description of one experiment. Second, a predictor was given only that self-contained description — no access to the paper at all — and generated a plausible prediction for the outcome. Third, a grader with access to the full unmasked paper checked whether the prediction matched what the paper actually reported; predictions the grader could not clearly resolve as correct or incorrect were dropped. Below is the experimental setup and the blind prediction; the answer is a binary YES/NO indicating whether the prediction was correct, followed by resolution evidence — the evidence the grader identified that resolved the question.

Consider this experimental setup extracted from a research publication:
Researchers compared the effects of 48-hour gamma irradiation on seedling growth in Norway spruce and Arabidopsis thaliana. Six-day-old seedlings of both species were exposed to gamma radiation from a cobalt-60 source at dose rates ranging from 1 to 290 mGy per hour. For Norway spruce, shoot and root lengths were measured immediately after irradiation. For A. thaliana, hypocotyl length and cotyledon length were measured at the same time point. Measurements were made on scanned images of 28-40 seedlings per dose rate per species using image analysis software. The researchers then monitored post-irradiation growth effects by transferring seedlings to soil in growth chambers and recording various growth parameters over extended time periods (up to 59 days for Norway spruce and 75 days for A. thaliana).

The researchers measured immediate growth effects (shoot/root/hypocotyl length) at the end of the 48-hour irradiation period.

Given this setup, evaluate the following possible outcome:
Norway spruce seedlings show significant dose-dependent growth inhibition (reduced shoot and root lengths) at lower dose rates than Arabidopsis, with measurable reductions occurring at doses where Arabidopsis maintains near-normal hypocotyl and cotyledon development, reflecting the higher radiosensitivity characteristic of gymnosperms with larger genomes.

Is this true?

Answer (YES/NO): NO